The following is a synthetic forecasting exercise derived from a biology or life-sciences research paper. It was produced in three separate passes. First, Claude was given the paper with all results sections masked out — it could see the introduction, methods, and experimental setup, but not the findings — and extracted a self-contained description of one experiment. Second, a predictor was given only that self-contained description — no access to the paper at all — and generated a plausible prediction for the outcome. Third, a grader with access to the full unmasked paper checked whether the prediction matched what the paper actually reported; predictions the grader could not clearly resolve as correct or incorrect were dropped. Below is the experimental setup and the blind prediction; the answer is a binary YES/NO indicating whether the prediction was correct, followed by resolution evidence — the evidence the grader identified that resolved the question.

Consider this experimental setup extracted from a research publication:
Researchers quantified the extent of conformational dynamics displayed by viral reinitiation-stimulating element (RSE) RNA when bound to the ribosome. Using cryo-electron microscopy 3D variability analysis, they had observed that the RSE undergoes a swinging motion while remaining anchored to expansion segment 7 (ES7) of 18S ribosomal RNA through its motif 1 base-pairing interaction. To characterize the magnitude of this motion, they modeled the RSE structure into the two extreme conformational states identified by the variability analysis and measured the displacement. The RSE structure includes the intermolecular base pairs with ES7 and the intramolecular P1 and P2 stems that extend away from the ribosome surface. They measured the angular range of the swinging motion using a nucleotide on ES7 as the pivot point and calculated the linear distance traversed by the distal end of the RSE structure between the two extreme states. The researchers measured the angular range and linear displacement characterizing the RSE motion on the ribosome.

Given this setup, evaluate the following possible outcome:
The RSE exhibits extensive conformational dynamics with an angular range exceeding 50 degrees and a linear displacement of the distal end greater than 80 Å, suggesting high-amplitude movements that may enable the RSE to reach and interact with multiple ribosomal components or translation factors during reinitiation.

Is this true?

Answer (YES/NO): NO